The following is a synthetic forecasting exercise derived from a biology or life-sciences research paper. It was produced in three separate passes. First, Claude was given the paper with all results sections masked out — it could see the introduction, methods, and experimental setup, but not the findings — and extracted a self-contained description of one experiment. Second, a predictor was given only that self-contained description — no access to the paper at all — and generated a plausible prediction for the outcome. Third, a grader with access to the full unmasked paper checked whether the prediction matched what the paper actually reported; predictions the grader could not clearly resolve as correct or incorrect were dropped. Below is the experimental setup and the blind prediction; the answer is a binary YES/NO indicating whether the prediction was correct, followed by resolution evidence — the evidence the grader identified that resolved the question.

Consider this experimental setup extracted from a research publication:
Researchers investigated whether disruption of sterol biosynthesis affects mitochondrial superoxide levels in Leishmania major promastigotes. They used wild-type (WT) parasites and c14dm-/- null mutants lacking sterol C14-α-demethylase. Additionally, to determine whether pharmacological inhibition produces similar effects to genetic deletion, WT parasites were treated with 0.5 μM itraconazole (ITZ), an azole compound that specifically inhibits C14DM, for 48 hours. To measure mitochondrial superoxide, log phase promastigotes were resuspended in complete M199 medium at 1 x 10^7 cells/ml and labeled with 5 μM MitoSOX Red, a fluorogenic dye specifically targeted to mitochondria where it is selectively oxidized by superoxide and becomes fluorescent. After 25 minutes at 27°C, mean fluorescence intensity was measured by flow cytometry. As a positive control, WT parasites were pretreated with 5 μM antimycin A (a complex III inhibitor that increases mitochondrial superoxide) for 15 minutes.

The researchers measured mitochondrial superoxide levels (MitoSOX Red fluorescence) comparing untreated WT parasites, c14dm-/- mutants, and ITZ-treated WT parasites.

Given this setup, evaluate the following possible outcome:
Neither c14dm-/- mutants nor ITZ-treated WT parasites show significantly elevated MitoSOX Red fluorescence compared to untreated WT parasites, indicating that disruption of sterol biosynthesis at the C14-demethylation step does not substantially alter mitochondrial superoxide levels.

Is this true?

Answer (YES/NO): NO